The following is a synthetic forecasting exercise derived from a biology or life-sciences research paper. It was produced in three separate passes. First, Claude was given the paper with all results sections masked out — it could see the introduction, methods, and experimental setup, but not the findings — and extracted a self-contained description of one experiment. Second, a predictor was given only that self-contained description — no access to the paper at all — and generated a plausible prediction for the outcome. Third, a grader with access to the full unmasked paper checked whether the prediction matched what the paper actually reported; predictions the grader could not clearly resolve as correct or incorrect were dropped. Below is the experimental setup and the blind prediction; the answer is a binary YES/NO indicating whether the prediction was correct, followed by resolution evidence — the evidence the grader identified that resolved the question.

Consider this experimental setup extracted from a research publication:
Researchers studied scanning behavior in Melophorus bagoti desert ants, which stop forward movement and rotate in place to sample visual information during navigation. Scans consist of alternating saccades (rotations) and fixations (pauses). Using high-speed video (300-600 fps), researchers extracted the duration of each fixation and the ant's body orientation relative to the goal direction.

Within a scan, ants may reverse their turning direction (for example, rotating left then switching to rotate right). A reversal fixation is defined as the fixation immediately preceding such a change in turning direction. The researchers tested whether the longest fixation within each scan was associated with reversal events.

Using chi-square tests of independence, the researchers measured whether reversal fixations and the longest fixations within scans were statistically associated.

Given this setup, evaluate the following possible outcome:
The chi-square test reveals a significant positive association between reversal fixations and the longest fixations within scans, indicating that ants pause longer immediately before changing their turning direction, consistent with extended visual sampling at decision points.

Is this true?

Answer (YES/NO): YES